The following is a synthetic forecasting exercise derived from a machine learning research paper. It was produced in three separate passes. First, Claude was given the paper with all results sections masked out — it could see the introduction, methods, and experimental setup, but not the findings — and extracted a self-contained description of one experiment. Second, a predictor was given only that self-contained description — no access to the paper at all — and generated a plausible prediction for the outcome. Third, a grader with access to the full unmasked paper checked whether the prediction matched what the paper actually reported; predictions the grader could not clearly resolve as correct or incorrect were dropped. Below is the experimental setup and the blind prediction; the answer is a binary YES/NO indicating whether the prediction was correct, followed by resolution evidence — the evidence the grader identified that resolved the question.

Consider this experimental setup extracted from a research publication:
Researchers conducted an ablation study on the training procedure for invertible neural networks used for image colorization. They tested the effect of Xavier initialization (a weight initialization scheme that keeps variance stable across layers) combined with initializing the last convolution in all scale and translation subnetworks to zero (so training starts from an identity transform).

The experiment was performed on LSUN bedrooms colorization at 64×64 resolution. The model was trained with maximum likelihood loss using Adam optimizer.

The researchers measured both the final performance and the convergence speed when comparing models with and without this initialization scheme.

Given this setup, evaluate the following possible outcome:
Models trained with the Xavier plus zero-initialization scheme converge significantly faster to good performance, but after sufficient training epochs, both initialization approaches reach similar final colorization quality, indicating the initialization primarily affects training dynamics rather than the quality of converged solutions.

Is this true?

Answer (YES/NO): NO